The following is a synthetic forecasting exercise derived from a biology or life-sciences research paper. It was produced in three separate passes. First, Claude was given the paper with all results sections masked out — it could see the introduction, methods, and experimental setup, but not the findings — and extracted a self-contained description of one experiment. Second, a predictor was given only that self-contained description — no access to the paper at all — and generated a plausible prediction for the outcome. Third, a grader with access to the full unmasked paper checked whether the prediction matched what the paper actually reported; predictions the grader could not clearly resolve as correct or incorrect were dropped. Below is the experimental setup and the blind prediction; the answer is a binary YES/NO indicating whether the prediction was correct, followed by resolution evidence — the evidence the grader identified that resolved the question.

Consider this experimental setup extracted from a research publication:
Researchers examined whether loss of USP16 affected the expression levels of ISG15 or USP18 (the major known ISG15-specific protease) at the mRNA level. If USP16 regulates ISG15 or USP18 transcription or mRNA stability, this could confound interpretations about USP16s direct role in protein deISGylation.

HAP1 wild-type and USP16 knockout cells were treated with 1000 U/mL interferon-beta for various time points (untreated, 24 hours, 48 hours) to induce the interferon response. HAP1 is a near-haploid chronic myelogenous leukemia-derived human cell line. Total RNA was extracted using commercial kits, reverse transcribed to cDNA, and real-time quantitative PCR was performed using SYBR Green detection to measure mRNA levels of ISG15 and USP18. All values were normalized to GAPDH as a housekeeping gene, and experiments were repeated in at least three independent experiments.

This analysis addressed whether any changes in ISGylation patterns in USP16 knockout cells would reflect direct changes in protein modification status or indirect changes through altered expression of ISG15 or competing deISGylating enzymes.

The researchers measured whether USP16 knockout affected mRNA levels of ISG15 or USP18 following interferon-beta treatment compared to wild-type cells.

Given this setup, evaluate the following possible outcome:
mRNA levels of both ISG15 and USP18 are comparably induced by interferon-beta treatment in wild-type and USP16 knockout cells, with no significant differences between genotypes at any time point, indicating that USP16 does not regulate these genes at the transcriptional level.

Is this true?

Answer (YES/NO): YES